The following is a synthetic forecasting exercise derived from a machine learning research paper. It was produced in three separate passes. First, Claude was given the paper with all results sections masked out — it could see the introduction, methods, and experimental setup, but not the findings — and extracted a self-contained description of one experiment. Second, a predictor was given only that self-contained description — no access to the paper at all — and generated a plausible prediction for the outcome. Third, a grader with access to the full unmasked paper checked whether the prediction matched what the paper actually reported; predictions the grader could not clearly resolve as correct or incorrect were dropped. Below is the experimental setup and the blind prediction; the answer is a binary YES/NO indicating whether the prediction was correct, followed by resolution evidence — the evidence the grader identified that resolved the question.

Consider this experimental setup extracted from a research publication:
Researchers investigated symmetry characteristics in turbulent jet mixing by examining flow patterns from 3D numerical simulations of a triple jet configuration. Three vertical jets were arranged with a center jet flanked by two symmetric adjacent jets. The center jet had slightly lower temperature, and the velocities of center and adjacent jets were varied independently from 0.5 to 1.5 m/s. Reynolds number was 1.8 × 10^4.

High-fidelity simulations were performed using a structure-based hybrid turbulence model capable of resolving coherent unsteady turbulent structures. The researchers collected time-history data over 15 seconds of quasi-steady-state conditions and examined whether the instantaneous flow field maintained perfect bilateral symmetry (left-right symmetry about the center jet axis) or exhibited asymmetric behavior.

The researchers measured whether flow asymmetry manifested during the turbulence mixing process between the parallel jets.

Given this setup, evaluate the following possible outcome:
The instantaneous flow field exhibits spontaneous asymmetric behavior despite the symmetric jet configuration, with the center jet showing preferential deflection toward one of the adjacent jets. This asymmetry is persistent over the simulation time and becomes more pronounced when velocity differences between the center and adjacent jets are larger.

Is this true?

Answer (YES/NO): NO